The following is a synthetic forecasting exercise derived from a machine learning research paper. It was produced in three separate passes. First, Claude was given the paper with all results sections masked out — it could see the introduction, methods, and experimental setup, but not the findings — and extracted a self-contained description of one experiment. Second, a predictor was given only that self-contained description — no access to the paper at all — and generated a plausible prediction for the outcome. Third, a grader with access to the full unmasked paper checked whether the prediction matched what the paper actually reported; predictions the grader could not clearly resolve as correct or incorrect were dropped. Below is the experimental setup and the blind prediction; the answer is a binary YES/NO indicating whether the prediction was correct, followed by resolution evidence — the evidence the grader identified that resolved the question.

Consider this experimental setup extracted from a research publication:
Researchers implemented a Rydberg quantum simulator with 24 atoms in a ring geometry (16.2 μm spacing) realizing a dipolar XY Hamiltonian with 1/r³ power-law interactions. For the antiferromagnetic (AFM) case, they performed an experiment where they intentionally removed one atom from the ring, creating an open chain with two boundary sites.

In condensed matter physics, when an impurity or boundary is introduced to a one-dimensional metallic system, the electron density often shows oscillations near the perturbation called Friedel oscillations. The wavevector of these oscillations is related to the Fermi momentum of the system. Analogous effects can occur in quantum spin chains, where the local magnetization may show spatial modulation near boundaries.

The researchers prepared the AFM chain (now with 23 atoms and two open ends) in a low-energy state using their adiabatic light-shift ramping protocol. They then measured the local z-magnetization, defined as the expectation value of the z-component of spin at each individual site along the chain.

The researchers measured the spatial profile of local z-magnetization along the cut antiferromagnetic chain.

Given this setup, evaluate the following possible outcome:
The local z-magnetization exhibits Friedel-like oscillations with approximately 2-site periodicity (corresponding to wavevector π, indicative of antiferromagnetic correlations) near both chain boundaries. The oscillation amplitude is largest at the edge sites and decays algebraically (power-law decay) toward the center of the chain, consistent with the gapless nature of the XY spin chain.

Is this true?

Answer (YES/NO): NO